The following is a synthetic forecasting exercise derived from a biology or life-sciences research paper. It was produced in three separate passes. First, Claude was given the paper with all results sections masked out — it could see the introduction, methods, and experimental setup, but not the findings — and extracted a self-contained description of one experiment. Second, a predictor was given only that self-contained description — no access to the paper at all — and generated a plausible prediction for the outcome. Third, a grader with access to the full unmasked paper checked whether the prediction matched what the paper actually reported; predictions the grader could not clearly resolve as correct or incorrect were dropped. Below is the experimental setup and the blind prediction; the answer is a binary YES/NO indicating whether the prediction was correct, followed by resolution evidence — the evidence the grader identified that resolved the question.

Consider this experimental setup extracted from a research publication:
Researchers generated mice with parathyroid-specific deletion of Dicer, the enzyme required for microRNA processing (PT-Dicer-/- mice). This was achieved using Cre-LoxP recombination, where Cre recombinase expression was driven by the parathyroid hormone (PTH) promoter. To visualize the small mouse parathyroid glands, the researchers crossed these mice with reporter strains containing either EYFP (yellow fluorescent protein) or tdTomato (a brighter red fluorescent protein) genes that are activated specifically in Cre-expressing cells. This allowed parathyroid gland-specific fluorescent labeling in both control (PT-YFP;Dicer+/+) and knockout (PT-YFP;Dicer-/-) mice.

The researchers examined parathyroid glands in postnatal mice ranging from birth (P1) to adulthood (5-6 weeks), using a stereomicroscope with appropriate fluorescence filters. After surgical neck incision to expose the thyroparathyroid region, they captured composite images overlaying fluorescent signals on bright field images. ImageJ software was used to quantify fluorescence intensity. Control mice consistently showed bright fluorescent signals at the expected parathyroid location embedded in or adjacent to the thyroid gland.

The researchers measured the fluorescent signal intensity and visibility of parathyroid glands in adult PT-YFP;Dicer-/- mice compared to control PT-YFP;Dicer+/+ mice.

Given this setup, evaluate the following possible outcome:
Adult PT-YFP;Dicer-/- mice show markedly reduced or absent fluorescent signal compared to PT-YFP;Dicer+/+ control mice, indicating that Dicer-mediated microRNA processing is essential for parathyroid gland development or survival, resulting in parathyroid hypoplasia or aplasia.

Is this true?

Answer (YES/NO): YES